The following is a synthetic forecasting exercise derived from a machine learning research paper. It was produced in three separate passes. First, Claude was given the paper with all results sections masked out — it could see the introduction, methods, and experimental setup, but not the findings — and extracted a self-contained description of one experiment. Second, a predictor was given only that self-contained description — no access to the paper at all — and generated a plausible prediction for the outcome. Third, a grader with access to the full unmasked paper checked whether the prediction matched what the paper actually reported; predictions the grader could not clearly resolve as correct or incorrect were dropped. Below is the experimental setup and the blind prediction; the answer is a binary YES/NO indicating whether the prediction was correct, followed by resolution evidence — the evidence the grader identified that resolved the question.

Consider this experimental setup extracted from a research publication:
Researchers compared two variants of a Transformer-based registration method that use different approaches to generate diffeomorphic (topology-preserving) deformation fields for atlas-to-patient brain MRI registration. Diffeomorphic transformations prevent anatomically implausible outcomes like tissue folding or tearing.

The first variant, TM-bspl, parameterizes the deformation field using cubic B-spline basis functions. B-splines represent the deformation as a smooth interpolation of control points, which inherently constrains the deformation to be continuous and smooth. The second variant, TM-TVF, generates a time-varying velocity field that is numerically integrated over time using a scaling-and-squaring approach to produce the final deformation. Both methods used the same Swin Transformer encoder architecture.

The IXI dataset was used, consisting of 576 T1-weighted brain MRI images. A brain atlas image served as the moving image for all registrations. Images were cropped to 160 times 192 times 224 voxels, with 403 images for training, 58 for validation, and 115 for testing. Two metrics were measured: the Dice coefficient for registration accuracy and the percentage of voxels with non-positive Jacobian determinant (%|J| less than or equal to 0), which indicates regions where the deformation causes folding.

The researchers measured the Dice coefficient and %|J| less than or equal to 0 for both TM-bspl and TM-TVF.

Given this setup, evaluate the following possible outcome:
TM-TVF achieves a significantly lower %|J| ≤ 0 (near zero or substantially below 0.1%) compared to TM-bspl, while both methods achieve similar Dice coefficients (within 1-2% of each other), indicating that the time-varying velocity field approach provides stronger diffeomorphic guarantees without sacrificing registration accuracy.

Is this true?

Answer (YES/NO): NO